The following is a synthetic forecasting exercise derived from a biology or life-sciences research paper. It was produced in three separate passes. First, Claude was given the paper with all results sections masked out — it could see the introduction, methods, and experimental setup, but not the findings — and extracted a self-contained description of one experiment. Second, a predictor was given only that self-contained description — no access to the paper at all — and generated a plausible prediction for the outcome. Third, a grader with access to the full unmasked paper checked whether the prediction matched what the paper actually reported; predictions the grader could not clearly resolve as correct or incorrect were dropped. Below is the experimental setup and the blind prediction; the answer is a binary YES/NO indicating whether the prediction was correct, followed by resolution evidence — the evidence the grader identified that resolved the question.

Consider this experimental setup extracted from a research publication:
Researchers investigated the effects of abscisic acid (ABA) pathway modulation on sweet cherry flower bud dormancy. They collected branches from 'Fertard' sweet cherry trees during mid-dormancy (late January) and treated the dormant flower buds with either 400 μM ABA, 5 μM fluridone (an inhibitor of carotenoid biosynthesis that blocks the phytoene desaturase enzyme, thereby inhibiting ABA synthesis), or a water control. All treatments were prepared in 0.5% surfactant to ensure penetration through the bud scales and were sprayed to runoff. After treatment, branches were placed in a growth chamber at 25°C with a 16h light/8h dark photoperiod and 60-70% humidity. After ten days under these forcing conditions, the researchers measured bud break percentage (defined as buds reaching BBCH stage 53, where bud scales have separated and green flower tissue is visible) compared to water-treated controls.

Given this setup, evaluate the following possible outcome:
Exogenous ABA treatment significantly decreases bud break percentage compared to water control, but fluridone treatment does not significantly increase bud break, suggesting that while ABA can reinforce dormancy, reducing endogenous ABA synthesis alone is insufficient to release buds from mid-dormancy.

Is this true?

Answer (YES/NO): NO